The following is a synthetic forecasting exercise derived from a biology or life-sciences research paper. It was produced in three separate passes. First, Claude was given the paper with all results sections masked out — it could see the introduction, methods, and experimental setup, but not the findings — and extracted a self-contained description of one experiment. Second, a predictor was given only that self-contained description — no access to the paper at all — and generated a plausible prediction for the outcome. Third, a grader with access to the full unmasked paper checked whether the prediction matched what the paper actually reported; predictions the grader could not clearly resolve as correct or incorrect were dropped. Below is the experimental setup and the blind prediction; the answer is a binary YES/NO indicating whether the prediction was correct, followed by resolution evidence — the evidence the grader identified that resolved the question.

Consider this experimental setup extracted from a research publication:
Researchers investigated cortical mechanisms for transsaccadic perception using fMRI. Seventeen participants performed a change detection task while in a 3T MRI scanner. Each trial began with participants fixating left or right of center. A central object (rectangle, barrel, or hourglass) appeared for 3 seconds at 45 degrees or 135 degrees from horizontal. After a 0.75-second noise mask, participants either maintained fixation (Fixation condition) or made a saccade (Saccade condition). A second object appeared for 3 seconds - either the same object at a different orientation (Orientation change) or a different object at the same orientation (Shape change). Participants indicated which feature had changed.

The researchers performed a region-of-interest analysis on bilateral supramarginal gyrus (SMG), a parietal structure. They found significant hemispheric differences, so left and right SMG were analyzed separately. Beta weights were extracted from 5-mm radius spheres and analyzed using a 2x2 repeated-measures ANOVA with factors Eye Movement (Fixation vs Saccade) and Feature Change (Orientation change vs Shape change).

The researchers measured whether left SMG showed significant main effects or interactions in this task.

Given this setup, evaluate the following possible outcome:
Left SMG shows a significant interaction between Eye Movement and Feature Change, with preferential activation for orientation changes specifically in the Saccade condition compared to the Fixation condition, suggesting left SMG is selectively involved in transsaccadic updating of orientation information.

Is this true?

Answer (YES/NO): NO